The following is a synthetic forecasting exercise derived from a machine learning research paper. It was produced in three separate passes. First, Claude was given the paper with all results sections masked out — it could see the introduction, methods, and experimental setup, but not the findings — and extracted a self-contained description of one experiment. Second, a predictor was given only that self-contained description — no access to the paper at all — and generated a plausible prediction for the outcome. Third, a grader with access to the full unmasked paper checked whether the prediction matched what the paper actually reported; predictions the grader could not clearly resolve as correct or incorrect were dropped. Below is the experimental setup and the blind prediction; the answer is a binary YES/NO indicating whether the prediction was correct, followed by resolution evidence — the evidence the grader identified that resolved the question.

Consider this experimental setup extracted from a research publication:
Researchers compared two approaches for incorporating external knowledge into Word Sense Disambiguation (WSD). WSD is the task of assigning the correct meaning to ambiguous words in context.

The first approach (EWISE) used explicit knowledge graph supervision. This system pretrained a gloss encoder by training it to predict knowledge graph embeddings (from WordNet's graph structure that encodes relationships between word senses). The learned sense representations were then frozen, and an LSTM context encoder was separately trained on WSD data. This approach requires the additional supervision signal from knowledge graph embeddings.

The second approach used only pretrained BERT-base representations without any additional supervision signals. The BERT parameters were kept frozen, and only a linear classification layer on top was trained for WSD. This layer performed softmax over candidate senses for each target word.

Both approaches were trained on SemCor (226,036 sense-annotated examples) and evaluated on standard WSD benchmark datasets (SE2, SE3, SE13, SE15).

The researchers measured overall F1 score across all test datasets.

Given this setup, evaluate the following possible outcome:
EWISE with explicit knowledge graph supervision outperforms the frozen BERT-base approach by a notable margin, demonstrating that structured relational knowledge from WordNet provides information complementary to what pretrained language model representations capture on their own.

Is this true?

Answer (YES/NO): NO